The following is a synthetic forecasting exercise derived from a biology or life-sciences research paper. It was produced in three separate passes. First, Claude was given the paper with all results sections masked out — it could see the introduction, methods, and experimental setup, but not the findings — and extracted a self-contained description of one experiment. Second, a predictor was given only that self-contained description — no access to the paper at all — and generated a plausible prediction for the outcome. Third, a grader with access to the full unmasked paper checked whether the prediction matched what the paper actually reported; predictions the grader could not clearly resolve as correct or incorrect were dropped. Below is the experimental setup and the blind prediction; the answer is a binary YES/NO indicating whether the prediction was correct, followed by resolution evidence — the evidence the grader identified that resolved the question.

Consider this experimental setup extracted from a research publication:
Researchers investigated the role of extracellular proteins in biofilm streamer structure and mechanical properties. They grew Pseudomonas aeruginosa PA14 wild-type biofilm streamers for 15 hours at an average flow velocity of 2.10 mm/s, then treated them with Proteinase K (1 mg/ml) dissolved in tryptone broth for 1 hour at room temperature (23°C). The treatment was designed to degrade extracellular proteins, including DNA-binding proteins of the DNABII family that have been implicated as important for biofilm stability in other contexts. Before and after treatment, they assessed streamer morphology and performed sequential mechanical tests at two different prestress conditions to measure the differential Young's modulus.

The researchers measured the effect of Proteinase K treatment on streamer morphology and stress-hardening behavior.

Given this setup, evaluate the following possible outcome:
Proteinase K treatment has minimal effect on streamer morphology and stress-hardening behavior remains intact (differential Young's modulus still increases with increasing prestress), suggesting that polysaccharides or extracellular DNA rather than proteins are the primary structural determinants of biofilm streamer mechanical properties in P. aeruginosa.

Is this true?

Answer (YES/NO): YES